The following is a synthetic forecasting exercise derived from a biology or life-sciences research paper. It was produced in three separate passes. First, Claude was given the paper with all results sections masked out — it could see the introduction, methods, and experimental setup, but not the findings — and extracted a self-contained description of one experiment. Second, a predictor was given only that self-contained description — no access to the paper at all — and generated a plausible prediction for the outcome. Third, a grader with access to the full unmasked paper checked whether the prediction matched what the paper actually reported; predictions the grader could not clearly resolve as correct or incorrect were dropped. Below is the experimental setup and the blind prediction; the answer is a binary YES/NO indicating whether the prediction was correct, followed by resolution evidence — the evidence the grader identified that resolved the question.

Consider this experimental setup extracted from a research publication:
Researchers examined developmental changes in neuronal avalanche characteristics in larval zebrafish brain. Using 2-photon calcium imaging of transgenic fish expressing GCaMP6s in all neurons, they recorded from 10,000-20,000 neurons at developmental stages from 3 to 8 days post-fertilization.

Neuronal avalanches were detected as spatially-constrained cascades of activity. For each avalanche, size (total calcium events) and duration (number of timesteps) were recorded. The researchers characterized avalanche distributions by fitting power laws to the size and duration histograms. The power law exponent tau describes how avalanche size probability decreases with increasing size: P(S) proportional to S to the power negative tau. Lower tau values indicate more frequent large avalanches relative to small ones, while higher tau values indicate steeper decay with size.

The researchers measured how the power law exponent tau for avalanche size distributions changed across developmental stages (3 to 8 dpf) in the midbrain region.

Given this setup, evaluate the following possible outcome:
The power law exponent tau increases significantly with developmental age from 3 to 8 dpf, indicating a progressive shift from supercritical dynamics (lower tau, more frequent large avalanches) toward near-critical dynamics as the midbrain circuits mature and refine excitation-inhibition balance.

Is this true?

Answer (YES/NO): NO